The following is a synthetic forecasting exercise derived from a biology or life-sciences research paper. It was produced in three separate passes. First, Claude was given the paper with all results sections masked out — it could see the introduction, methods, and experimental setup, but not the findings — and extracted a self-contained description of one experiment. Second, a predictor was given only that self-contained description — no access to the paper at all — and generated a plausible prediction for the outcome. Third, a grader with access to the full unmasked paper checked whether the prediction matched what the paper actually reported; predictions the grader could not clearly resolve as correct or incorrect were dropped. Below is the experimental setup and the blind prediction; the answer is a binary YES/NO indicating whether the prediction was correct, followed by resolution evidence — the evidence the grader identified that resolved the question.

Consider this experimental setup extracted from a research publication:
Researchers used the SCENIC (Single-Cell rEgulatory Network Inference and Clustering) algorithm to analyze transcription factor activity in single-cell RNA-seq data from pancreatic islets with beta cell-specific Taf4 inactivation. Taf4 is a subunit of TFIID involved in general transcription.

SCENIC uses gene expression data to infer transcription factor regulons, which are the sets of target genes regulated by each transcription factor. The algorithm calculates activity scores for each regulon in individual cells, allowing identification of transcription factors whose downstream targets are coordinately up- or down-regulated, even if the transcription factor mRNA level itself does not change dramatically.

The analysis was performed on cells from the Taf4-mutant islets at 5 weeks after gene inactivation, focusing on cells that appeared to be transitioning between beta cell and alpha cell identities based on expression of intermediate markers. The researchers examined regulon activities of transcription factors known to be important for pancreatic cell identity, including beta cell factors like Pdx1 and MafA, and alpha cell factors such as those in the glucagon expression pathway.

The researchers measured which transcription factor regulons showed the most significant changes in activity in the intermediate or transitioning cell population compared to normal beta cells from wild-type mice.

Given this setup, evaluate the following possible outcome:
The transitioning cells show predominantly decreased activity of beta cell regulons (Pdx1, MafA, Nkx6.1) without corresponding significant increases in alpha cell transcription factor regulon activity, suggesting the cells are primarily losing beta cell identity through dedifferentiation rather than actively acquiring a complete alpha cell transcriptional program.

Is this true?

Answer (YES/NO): NO